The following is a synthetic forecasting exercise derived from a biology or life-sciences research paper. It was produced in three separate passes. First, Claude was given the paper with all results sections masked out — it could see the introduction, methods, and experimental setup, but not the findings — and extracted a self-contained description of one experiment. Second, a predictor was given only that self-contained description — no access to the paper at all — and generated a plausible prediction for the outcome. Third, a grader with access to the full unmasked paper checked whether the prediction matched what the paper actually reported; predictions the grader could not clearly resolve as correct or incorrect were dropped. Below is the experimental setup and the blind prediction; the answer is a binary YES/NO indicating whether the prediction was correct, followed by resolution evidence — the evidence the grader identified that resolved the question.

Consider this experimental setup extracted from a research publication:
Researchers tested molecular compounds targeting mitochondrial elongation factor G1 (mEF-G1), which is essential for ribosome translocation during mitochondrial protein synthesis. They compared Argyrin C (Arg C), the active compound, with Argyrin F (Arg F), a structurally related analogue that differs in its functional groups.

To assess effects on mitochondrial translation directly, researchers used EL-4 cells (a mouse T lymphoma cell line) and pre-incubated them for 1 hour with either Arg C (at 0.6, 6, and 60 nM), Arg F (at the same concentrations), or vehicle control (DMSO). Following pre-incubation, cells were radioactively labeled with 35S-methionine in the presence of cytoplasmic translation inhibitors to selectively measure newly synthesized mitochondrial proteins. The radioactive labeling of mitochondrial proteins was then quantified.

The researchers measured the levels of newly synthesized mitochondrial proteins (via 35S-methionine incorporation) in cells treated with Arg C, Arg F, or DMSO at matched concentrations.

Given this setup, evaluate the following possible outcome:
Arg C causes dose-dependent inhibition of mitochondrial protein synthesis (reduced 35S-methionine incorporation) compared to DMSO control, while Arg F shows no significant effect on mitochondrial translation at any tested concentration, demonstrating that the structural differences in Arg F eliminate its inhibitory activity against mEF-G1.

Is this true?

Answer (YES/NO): NO